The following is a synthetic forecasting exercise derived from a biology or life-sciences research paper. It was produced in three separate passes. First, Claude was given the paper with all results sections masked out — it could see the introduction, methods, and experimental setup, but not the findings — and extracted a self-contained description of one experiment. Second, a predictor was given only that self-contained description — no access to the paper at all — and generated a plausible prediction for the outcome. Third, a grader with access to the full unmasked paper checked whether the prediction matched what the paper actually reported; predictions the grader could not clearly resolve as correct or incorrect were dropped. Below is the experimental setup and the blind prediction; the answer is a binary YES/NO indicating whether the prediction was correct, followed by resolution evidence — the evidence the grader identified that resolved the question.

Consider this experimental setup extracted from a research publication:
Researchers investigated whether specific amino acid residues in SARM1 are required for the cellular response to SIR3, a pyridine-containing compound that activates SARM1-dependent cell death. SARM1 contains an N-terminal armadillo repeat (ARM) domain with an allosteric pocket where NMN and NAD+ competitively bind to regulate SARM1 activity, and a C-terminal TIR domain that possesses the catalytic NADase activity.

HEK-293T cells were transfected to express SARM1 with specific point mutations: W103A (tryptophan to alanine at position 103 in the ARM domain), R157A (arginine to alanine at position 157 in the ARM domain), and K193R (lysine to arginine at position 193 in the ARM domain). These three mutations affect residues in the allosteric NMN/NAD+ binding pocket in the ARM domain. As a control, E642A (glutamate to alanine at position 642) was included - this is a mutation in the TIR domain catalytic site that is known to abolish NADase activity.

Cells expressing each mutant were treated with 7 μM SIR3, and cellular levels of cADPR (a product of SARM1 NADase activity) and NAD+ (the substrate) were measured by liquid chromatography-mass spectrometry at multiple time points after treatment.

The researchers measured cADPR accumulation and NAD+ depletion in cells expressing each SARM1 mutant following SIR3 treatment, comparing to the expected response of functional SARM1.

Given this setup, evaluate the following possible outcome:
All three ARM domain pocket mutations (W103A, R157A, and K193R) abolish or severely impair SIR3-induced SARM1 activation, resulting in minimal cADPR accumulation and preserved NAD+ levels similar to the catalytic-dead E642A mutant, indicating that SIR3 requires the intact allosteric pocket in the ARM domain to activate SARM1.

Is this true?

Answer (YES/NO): NO